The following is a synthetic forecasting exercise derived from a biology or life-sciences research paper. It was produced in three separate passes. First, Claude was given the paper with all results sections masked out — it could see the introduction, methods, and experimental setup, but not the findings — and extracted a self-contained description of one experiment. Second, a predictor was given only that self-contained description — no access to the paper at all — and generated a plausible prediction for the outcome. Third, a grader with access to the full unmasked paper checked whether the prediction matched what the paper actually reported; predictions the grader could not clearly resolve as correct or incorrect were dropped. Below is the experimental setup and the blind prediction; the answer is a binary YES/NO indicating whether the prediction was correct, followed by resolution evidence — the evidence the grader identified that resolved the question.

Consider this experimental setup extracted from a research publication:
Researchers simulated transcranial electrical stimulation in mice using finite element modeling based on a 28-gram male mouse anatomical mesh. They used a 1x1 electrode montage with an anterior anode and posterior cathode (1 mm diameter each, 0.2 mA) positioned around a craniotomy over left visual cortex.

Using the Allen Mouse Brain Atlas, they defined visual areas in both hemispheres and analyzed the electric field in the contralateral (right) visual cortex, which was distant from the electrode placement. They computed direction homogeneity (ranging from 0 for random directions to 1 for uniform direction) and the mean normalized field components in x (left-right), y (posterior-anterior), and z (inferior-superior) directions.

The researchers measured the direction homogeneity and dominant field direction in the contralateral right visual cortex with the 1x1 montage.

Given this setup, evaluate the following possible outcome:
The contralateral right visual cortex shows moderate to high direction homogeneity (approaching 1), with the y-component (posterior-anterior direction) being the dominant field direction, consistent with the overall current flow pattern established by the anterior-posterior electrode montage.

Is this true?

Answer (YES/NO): NO